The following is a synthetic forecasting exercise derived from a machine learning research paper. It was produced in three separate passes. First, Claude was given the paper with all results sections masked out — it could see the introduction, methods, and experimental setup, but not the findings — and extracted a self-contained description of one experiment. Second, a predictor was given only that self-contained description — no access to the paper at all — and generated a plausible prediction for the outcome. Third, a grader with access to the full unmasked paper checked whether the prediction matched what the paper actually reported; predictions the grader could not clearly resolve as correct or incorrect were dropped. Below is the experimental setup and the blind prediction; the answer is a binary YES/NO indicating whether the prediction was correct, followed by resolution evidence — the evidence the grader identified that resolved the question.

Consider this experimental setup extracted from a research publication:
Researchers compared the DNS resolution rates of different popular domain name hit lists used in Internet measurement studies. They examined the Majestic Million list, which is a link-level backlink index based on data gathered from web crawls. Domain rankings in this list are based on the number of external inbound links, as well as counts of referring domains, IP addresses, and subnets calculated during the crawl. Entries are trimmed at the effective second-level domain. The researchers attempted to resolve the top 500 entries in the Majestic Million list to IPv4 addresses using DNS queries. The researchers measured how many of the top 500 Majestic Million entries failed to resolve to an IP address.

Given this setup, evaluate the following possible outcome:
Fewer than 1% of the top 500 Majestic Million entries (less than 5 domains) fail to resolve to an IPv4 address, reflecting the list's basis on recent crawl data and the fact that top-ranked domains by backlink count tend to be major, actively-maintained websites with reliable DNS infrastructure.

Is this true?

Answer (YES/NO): NO